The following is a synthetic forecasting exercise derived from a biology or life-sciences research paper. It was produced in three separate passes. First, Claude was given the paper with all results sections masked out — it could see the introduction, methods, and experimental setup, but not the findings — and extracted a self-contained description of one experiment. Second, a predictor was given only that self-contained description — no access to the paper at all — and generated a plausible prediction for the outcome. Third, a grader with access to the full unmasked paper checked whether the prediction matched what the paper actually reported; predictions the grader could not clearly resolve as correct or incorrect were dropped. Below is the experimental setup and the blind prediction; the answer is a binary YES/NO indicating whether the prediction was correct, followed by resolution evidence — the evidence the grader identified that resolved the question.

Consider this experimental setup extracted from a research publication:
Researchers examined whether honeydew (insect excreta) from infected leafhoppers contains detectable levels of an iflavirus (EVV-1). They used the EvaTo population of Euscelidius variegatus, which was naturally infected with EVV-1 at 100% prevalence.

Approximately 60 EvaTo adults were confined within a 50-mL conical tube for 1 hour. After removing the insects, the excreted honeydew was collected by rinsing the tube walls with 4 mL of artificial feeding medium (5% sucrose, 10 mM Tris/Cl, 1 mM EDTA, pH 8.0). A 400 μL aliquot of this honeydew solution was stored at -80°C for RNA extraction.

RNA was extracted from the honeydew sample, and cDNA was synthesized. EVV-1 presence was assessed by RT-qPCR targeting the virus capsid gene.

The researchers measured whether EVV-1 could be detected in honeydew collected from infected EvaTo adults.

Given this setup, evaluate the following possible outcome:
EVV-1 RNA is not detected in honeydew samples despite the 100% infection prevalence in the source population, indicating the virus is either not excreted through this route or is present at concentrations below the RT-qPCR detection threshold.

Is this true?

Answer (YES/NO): NO